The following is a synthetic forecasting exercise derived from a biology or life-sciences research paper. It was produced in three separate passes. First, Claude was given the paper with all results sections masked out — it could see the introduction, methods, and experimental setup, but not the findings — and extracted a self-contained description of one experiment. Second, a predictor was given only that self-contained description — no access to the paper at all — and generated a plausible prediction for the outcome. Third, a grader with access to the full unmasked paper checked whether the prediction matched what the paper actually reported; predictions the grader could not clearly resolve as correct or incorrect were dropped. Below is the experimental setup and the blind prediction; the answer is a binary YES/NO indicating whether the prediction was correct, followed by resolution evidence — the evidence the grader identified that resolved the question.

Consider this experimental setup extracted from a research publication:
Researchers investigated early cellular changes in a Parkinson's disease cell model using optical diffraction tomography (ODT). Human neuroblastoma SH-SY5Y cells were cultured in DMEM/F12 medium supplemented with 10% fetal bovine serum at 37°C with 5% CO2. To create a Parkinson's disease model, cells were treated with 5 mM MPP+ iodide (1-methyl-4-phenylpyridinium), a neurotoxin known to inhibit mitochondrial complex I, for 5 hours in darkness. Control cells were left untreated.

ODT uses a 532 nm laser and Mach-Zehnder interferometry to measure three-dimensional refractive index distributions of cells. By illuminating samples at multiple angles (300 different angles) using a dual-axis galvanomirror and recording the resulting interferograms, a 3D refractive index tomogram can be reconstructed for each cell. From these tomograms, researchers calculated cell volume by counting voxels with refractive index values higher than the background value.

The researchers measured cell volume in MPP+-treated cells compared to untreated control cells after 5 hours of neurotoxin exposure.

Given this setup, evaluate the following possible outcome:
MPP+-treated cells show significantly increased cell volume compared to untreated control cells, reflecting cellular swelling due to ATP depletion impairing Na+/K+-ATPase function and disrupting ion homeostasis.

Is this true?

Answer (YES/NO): NO